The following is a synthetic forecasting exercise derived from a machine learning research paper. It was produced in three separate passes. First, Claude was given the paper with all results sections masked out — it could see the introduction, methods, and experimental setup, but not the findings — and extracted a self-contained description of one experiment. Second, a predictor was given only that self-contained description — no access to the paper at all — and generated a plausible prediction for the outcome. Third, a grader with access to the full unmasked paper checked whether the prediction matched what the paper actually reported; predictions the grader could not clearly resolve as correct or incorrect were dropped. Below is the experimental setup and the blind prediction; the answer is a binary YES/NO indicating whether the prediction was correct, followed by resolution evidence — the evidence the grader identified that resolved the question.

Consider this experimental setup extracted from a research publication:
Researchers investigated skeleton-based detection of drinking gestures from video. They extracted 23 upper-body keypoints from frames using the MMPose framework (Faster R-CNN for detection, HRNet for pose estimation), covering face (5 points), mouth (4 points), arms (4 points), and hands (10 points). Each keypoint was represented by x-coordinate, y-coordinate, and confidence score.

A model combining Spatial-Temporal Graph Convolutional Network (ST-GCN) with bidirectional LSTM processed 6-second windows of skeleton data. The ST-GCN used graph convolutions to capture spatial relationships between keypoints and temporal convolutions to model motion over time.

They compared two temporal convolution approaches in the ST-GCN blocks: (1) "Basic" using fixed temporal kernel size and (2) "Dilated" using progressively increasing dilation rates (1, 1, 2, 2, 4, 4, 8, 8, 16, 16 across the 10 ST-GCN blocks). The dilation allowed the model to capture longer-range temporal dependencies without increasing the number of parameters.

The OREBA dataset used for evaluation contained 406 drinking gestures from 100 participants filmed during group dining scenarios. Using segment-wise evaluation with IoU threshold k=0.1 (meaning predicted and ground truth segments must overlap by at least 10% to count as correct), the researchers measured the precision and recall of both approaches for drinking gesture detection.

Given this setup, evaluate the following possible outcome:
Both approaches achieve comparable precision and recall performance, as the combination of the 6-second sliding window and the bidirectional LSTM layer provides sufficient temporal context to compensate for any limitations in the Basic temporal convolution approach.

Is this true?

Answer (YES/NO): NO